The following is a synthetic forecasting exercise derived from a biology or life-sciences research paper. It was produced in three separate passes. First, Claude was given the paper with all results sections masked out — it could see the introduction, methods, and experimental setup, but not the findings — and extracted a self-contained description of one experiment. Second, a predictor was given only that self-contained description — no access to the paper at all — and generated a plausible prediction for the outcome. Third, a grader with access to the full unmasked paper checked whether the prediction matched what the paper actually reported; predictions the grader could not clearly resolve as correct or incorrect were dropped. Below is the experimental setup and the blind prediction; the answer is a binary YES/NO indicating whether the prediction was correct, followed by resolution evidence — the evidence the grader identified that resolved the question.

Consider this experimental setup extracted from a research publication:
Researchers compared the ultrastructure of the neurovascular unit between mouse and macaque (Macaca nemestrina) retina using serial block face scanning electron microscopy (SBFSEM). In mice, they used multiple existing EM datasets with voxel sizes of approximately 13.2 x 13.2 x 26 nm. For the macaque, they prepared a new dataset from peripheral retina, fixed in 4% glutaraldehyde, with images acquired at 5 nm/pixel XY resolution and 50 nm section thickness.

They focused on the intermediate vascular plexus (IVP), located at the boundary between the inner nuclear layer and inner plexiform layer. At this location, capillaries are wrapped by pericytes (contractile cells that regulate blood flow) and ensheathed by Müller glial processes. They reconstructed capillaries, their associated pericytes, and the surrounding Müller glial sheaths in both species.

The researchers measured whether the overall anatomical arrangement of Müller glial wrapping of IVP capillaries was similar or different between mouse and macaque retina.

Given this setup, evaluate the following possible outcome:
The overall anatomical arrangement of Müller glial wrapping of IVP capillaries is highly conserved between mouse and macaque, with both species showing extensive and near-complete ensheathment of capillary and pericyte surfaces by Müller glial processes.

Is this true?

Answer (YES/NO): YES